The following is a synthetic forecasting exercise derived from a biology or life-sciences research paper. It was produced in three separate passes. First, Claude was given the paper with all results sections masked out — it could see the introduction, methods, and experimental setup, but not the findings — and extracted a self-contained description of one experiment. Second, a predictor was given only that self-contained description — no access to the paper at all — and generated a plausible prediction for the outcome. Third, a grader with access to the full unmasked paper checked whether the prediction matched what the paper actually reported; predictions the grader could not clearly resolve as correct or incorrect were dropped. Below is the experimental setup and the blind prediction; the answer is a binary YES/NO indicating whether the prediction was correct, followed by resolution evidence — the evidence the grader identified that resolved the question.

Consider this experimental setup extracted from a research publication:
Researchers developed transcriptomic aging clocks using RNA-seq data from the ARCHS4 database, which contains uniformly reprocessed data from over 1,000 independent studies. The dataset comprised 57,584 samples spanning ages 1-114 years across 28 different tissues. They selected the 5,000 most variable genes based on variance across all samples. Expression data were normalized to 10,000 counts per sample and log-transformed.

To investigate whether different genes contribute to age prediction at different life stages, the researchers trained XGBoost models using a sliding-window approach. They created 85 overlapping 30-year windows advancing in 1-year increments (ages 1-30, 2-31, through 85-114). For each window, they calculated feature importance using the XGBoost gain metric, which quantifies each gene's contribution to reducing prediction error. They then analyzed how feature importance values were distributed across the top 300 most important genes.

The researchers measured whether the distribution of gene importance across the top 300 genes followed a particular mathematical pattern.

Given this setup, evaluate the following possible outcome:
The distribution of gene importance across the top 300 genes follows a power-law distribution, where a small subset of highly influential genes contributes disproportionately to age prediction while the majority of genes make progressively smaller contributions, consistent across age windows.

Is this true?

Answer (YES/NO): NO